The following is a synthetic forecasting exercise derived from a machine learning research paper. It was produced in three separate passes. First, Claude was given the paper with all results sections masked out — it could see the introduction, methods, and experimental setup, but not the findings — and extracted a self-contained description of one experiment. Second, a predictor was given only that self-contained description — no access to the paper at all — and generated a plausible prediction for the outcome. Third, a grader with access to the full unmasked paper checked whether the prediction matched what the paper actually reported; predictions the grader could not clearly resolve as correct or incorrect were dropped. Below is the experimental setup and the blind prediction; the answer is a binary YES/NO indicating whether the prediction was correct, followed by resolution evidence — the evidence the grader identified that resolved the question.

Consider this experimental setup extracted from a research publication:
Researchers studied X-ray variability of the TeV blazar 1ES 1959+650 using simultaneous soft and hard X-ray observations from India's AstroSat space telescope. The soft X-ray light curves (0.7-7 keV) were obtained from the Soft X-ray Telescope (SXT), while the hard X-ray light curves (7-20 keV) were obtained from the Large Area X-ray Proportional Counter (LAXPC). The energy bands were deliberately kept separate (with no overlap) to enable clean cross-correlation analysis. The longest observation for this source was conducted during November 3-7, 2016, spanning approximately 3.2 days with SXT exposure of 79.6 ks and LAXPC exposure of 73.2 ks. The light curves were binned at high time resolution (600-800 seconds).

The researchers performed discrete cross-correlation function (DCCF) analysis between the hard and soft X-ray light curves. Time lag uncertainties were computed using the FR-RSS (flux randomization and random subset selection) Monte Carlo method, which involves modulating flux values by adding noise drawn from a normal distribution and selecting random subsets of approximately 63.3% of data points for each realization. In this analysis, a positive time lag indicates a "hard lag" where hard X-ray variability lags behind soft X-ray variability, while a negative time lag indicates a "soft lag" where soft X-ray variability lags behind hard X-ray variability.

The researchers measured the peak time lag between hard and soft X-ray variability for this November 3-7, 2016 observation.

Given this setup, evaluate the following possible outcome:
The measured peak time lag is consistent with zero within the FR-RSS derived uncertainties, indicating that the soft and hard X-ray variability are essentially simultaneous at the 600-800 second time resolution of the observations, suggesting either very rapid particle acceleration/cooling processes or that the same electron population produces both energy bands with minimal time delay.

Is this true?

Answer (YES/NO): NO